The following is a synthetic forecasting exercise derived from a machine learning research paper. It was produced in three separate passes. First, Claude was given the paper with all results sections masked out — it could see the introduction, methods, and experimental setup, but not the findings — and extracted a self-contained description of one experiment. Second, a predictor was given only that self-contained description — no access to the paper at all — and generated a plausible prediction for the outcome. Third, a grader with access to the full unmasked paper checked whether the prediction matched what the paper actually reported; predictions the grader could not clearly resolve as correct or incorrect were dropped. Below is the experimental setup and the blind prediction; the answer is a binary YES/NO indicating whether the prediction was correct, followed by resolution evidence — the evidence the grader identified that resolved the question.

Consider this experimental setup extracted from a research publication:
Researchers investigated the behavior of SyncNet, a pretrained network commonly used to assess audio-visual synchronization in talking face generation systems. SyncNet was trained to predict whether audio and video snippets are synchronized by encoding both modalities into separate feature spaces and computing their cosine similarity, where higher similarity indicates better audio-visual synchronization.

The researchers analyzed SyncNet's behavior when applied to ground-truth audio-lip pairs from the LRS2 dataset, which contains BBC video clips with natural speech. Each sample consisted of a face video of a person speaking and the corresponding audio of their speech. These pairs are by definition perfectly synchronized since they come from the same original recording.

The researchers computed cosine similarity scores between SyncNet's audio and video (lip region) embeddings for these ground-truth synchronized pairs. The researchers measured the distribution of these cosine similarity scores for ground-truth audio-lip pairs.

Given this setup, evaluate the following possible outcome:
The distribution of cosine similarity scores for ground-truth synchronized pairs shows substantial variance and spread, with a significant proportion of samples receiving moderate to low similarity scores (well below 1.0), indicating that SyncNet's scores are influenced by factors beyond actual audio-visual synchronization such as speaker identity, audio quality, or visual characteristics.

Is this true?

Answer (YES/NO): NO